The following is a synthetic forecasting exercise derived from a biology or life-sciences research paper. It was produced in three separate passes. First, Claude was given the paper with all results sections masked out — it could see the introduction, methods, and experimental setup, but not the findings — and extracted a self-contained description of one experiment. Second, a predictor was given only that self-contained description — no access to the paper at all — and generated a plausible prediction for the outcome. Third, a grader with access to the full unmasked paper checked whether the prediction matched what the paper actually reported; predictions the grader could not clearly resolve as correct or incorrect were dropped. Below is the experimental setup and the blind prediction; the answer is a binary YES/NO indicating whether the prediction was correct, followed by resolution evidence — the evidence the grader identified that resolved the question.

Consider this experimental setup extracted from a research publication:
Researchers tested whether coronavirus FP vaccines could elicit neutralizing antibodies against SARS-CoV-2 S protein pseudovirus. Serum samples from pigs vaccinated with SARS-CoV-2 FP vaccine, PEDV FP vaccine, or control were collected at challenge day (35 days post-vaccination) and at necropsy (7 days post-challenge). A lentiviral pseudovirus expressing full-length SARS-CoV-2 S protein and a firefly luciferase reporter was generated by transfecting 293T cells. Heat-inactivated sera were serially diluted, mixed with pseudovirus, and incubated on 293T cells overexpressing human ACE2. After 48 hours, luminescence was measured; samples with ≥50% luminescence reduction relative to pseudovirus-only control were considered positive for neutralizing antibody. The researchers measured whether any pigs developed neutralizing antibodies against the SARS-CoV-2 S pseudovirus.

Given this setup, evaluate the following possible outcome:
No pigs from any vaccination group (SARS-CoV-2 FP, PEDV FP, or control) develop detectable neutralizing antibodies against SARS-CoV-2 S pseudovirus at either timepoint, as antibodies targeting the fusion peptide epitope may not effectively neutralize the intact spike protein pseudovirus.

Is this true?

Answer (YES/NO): YES